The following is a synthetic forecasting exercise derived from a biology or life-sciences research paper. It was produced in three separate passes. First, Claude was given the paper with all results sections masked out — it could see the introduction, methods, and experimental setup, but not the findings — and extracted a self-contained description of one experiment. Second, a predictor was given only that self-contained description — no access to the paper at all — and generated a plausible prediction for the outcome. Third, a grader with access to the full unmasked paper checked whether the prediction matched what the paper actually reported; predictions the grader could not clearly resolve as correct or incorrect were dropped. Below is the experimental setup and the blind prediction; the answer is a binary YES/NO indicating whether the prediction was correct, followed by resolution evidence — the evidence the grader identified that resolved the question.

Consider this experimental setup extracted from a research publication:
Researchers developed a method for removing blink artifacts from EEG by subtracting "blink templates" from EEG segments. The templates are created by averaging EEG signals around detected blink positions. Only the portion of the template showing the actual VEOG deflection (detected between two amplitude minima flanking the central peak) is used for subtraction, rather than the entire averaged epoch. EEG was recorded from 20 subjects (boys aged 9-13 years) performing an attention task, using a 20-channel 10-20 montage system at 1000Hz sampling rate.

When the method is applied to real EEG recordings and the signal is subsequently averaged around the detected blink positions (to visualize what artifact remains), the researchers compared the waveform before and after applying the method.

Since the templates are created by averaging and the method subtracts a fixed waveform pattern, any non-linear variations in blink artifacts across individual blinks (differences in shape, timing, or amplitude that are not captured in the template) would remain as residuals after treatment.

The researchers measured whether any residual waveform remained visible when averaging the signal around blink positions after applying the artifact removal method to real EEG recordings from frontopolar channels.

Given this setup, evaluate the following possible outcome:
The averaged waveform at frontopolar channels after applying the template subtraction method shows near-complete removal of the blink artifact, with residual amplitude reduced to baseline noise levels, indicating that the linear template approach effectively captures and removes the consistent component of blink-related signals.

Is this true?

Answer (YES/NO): NO